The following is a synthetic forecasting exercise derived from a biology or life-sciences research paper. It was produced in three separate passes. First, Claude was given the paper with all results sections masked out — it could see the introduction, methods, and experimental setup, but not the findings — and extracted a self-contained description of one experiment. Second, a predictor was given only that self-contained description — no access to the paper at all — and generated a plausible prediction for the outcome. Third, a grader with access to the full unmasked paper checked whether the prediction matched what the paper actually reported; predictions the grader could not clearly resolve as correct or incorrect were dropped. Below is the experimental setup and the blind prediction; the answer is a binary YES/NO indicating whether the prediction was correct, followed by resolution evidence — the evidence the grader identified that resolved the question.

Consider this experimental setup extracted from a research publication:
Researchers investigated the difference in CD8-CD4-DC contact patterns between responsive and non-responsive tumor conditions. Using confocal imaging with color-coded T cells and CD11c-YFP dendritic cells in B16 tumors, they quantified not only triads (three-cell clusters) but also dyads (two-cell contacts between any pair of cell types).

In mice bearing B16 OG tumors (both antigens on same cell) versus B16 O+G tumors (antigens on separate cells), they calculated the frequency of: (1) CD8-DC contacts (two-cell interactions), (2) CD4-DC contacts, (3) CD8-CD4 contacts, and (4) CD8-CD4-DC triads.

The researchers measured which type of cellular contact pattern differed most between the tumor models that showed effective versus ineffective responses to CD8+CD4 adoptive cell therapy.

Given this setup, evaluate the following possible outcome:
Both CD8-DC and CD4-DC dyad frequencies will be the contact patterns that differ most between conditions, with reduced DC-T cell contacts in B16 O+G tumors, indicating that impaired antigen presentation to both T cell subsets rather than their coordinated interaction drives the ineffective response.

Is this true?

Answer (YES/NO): NO